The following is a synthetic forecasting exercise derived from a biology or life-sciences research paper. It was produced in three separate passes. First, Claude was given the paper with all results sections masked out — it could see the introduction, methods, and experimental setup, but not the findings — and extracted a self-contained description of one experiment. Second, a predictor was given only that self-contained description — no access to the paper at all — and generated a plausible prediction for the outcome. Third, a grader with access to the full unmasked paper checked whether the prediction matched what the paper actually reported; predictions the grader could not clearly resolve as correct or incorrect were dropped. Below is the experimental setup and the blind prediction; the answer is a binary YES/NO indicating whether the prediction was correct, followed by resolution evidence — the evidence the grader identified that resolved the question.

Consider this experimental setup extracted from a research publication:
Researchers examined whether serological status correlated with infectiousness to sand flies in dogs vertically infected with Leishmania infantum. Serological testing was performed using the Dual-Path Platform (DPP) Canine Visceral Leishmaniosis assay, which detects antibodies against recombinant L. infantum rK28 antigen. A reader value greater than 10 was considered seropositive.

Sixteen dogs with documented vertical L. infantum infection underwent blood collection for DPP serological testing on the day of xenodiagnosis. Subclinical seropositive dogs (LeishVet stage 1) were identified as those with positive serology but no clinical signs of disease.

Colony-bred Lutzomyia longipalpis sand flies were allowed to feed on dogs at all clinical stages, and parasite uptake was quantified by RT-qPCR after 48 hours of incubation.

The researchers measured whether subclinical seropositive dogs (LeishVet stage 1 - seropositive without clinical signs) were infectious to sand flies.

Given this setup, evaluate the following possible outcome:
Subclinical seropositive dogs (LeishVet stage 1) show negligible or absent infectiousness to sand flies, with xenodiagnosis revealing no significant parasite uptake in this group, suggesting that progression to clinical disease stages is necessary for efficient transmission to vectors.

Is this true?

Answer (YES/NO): YES